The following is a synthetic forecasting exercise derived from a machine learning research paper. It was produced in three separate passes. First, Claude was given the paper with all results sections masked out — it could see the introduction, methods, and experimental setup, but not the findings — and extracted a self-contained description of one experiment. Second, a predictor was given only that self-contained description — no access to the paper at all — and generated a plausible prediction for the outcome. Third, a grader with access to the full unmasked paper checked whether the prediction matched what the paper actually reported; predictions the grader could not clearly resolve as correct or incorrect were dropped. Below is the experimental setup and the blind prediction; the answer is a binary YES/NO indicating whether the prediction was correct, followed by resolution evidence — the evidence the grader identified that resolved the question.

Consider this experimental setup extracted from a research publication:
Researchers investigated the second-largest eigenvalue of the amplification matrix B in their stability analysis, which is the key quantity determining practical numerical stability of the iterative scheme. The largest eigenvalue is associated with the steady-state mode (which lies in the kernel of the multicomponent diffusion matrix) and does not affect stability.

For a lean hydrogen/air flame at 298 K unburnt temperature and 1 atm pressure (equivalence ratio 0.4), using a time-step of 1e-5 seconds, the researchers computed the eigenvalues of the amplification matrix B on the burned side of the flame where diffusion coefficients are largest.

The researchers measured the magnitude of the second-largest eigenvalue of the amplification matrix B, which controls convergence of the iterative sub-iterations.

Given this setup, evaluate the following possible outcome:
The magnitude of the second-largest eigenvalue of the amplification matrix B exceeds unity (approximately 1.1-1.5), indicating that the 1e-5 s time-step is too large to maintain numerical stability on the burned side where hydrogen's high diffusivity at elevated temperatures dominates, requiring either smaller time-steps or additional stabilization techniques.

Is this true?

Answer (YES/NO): NO